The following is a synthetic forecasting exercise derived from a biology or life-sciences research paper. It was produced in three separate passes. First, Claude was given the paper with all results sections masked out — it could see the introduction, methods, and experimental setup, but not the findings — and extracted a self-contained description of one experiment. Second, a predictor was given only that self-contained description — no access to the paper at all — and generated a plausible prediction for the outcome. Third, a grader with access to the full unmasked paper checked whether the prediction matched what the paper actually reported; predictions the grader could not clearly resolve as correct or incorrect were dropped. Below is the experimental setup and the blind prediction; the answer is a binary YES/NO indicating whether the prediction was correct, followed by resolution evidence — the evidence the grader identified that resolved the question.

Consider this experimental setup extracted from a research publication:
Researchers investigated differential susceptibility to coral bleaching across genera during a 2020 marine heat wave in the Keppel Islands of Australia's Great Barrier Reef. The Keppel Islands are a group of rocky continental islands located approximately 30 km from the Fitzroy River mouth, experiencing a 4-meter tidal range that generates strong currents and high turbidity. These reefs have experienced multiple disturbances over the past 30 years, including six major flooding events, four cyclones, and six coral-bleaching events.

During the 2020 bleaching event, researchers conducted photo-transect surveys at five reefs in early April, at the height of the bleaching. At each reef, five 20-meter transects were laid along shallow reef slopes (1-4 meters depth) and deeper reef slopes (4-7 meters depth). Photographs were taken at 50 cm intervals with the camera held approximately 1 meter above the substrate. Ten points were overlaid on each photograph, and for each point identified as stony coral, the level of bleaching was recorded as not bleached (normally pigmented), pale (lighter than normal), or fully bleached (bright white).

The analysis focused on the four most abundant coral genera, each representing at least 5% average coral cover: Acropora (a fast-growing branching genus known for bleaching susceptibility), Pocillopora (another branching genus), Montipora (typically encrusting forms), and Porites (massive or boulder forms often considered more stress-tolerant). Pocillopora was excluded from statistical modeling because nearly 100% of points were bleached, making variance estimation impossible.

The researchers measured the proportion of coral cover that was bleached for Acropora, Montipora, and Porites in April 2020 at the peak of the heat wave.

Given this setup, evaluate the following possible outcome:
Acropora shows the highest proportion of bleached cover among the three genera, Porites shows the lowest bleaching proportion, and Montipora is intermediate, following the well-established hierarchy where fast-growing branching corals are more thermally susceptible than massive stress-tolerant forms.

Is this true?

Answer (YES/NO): NO